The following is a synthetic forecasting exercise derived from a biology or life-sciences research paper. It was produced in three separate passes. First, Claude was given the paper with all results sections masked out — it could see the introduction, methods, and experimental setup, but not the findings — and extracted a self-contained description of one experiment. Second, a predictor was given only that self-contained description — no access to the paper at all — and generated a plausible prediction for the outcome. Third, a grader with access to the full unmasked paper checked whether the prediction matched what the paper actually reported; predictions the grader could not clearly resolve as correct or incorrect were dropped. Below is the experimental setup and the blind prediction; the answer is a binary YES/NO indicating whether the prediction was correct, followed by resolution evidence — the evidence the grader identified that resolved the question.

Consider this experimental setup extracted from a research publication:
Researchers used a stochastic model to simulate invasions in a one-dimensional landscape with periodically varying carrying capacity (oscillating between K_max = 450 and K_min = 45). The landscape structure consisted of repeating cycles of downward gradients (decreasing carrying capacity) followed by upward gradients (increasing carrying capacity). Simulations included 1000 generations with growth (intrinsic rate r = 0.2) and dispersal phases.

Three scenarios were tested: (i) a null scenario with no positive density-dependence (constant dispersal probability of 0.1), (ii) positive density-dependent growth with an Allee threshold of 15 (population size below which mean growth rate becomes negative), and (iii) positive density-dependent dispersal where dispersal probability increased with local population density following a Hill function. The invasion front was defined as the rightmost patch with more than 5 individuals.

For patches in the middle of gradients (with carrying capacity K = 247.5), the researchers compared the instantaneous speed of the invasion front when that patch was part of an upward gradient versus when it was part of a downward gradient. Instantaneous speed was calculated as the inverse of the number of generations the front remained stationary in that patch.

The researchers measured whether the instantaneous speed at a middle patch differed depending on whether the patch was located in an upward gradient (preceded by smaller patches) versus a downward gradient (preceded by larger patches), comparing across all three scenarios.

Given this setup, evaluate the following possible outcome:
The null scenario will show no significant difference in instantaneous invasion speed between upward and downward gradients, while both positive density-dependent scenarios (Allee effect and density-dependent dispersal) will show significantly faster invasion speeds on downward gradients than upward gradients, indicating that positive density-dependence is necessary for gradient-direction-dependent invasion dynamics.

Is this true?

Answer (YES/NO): YES